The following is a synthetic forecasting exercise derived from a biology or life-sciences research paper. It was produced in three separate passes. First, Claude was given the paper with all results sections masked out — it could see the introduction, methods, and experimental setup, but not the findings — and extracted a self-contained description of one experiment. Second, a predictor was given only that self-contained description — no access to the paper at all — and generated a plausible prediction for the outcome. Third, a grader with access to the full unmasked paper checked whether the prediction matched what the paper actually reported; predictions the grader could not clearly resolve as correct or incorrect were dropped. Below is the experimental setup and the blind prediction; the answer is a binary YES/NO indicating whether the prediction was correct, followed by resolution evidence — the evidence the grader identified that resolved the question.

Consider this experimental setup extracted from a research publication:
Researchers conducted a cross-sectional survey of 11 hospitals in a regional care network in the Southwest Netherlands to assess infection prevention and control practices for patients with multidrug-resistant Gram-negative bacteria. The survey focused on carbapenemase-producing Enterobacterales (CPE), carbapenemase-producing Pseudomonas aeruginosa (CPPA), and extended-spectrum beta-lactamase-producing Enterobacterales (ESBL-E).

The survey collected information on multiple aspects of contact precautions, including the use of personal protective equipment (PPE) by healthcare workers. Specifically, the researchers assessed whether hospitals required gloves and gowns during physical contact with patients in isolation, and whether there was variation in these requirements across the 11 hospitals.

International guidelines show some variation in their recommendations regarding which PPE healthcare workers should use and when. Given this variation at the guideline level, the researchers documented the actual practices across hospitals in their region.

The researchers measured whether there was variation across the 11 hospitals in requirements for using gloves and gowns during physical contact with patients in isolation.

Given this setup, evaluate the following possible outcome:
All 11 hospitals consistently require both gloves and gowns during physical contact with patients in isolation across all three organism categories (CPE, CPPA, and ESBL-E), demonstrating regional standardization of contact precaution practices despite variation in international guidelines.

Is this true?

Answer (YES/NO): NO